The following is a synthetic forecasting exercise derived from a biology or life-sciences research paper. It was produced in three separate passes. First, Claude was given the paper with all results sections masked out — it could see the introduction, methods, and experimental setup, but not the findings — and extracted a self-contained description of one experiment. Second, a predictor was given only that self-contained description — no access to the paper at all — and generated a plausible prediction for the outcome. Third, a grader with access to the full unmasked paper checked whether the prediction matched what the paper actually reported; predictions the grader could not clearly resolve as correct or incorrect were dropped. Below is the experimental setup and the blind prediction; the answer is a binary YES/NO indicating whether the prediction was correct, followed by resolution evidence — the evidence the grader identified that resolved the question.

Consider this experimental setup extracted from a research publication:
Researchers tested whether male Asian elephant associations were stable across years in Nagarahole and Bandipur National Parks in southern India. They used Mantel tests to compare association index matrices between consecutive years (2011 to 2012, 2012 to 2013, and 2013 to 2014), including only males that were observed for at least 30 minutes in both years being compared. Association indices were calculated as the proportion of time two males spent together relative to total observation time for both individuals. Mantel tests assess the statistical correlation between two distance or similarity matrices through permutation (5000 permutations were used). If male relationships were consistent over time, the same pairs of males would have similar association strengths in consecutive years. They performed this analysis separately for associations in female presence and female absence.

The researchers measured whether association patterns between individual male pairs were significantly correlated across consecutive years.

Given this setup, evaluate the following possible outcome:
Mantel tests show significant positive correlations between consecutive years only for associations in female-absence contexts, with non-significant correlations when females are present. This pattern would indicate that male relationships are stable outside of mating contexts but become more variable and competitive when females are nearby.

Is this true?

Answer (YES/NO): NO